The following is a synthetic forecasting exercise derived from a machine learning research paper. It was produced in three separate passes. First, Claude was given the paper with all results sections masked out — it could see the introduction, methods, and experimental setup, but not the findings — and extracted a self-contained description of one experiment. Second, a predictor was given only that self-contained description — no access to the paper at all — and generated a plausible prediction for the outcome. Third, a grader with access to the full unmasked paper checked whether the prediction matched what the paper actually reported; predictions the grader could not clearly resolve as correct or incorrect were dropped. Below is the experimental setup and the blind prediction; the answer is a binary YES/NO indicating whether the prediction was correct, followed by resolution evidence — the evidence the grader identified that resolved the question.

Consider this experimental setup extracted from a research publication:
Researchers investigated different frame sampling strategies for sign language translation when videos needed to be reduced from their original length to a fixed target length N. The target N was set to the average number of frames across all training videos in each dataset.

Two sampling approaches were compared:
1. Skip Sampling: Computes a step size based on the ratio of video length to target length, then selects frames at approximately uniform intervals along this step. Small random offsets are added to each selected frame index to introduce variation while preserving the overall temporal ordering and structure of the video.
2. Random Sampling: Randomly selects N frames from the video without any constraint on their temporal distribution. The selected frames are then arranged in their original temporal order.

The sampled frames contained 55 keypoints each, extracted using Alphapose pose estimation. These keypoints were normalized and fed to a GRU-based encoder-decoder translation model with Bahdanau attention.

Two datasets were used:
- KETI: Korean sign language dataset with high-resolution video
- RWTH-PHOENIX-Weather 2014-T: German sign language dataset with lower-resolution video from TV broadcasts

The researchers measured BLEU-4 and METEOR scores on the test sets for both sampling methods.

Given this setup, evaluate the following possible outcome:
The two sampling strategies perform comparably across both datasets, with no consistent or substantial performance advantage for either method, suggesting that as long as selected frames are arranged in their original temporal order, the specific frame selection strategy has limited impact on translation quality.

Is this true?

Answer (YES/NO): NO